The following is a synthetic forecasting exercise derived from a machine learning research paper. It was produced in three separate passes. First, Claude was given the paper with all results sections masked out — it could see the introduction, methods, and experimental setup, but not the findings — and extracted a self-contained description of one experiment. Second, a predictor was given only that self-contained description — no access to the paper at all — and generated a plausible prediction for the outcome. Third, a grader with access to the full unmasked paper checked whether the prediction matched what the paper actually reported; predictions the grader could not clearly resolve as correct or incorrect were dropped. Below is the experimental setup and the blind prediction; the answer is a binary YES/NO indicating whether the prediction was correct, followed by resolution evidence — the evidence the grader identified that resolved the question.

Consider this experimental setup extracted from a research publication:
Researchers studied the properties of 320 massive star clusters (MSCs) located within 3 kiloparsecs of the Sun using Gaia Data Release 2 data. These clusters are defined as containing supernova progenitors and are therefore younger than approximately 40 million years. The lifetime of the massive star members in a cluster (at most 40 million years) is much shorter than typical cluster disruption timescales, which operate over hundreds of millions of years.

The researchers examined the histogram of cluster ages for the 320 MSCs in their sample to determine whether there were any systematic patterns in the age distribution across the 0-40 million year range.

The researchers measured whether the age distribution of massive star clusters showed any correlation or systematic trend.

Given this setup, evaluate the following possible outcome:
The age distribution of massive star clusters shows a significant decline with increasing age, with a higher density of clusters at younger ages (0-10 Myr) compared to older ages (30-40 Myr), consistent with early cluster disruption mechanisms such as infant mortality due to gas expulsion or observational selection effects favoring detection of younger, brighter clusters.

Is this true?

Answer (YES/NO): NO